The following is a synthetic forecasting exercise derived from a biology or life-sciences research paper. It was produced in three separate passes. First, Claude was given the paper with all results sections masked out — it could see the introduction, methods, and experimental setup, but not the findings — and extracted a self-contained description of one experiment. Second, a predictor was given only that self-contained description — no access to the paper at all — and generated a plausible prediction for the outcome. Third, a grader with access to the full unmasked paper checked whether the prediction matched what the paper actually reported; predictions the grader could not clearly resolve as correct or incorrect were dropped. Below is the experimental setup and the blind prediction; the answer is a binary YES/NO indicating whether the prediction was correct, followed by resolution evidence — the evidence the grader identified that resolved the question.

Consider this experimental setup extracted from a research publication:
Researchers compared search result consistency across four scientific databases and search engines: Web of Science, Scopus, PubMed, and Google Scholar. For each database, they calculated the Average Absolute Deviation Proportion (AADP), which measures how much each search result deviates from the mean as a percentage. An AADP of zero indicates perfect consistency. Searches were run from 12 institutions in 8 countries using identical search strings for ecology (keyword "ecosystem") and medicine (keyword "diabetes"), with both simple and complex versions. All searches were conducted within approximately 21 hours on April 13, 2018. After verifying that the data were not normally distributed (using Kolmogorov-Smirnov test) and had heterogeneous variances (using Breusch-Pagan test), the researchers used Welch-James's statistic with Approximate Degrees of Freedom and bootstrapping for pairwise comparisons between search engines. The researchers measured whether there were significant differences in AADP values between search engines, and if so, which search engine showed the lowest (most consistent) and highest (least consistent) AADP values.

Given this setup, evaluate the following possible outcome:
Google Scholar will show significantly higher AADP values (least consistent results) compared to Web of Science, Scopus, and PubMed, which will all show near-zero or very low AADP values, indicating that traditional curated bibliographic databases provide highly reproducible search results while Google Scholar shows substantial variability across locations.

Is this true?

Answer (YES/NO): NO